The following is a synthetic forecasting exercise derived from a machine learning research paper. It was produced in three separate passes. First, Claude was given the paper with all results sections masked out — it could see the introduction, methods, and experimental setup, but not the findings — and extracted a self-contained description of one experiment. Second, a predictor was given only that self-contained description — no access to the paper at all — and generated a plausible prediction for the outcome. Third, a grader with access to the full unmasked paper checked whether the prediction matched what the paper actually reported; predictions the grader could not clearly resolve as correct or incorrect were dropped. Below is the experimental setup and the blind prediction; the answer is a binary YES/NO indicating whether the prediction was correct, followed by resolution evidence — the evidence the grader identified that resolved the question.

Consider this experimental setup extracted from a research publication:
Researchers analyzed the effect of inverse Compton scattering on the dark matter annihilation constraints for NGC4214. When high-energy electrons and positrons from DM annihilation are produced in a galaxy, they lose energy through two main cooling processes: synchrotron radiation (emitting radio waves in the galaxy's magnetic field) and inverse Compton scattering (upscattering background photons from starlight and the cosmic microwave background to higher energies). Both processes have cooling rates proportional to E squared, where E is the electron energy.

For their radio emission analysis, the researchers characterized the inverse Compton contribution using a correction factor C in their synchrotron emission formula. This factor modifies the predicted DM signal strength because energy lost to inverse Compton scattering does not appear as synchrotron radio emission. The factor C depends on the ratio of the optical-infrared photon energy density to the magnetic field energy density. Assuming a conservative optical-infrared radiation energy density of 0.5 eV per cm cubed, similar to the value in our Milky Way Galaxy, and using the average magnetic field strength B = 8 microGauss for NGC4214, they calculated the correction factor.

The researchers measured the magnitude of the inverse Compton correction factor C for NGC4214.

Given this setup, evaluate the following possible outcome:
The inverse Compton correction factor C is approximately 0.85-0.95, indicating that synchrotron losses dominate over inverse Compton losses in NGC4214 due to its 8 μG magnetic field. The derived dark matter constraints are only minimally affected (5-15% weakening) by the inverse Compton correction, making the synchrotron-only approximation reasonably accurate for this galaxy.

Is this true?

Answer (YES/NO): NO